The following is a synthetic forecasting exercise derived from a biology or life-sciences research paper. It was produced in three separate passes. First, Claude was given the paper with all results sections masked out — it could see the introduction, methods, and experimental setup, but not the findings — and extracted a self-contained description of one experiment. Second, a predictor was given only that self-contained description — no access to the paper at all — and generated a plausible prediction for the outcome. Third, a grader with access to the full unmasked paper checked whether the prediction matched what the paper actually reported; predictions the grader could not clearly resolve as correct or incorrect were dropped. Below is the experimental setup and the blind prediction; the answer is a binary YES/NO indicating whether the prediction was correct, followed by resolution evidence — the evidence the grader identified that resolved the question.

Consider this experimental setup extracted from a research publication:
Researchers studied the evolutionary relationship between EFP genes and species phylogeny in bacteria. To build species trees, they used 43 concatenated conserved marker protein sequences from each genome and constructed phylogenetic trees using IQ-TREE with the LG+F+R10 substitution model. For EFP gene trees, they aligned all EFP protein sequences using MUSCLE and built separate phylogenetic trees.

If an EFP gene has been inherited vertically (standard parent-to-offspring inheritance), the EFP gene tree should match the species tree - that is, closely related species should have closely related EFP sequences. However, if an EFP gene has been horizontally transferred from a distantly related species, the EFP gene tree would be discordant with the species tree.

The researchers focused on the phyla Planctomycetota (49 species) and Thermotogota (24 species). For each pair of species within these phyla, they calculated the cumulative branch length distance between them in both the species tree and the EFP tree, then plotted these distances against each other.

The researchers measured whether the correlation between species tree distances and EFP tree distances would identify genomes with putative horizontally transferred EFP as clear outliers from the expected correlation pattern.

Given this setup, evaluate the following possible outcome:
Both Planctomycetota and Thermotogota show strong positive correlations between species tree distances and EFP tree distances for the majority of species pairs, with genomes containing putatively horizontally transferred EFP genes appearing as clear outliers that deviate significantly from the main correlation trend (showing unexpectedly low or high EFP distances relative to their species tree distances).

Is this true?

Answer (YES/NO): YES